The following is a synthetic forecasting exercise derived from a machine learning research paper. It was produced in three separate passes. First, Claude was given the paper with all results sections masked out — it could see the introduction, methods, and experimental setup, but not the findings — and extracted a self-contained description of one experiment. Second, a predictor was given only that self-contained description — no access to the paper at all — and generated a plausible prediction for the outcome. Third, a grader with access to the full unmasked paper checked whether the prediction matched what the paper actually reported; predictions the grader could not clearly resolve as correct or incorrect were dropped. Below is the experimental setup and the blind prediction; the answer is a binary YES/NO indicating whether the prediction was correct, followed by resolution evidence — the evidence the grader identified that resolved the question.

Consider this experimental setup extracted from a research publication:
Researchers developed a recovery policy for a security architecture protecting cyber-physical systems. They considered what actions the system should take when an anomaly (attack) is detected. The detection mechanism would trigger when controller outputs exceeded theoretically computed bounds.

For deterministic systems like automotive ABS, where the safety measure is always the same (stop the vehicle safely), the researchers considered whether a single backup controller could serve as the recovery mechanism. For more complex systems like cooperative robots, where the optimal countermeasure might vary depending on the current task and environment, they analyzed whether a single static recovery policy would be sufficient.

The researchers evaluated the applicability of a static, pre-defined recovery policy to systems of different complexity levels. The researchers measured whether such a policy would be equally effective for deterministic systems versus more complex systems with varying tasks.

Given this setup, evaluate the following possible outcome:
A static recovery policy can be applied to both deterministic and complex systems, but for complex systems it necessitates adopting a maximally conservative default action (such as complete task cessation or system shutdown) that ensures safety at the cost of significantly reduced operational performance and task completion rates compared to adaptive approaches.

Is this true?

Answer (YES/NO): NO